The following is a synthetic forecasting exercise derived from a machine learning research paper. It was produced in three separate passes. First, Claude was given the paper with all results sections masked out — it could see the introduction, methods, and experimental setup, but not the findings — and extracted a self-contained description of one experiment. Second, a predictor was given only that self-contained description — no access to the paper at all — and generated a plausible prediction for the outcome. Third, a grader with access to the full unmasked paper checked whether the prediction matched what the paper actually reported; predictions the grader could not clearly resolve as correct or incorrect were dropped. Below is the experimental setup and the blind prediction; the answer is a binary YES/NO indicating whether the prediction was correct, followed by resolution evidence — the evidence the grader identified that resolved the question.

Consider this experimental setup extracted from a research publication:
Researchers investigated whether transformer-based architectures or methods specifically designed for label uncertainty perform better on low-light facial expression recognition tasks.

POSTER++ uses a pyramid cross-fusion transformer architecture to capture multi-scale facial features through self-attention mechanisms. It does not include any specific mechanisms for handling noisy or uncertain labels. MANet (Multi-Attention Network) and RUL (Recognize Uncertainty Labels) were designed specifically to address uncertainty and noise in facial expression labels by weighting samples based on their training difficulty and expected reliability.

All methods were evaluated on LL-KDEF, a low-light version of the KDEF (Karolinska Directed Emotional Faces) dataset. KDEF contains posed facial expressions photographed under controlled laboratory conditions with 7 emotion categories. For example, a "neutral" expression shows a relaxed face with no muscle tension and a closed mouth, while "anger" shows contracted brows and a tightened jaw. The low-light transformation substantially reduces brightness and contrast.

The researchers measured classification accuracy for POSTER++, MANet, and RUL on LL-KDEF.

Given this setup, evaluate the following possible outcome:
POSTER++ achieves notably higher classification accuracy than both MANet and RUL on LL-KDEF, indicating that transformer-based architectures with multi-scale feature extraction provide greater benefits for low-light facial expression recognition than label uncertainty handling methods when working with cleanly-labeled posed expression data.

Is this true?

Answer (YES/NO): YES